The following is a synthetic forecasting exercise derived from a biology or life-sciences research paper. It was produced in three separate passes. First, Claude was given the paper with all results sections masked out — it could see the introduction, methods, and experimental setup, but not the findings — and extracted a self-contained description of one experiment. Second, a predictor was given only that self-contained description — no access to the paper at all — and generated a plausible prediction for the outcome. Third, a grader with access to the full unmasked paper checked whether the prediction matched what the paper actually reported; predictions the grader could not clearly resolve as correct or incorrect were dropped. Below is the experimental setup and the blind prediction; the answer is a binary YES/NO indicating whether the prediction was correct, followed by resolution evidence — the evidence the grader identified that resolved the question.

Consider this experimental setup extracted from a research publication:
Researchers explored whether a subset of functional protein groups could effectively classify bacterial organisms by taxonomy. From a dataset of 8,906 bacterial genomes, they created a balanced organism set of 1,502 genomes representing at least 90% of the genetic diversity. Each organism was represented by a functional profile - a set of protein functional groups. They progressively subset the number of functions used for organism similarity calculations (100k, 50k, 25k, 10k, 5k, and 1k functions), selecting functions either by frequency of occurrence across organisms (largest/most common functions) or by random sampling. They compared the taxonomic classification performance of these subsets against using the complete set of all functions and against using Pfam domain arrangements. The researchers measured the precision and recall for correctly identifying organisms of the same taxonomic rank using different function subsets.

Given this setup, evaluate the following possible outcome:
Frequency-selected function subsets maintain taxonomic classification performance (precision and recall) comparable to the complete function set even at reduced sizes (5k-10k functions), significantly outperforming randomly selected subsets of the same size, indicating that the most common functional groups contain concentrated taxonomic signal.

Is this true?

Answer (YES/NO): NO